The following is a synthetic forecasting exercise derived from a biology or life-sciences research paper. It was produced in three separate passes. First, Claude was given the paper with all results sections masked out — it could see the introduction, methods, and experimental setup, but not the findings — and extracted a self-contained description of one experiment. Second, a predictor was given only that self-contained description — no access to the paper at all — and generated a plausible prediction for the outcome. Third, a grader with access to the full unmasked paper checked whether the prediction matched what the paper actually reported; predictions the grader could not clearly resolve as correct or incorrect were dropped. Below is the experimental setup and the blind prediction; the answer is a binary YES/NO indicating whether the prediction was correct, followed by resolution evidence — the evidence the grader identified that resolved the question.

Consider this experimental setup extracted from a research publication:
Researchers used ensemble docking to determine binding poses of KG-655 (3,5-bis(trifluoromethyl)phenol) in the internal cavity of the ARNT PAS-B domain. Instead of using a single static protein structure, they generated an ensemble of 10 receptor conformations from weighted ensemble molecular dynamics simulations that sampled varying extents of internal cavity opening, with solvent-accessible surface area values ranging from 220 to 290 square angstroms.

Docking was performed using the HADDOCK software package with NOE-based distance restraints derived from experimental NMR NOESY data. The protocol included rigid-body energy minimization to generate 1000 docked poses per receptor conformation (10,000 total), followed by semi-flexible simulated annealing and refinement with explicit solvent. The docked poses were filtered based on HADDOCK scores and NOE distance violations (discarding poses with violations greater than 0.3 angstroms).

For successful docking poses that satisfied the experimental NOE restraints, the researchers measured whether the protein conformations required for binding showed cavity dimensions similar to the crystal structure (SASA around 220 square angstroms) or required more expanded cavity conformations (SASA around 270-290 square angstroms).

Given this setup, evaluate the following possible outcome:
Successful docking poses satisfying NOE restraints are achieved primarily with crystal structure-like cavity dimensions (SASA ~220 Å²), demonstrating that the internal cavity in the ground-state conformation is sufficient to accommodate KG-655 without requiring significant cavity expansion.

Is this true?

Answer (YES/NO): NO